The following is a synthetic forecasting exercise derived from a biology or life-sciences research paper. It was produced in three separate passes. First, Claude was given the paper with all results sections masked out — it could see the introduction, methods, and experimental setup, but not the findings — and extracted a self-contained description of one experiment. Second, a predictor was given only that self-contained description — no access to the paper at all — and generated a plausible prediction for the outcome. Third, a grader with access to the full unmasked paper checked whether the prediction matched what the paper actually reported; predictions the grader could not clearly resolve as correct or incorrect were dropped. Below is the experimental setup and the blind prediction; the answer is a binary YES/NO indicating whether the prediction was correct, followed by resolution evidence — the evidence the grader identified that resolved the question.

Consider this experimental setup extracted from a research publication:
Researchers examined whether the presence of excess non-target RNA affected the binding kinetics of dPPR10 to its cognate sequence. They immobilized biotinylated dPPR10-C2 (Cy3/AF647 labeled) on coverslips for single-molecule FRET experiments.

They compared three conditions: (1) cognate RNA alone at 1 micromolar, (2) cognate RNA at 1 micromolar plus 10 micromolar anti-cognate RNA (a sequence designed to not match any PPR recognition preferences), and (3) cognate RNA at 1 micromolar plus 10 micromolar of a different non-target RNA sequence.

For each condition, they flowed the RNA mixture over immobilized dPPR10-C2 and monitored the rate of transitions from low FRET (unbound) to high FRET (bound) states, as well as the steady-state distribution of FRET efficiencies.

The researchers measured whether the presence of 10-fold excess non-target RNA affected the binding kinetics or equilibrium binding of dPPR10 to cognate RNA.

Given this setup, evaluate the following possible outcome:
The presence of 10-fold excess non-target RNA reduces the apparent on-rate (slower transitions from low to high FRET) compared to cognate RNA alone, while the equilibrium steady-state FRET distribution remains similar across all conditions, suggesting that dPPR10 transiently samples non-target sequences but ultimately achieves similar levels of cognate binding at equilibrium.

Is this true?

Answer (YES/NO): NO